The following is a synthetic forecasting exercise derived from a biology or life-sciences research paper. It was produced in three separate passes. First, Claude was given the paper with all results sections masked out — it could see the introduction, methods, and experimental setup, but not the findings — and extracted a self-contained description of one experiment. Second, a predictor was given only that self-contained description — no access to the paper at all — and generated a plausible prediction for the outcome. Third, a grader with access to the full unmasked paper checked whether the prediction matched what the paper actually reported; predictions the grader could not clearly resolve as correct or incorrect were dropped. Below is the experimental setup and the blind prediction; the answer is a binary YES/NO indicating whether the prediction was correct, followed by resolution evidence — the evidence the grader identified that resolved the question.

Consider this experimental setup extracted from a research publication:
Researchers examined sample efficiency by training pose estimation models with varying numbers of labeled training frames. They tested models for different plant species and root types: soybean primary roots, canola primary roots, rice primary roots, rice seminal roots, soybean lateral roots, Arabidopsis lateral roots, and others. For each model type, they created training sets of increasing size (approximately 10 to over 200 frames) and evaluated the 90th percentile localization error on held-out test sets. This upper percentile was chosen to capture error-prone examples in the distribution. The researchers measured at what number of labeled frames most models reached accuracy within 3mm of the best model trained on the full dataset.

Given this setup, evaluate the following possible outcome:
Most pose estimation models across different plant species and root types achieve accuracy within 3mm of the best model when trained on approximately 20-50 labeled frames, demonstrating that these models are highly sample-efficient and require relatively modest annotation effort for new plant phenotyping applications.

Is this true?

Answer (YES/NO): NO